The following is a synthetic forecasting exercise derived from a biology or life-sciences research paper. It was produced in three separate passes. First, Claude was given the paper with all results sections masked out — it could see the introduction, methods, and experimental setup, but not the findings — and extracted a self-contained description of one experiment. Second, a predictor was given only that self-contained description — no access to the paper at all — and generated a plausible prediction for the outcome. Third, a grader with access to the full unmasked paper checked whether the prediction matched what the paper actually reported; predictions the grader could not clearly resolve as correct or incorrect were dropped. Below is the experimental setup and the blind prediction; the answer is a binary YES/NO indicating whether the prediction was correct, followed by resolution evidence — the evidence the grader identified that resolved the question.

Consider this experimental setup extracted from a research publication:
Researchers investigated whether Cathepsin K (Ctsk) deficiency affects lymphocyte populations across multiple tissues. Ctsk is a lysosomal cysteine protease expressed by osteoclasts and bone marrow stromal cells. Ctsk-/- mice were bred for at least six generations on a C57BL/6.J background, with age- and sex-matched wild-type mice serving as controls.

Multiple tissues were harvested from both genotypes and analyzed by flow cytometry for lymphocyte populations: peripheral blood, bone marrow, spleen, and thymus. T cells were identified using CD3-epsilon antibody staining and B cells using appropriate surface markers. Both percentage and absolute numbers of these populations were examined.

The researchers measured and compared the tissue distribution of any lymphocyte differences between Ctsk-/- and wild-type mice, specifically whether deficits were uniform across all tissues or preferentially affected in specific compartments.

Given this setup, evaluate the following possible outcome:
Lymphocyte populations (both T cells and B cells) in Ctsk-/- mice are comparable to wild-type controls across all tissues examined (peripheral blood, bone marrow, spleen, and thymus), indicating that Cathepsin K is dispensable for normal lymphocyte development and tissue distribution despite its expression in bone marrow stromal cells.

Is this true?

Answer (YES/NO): NO